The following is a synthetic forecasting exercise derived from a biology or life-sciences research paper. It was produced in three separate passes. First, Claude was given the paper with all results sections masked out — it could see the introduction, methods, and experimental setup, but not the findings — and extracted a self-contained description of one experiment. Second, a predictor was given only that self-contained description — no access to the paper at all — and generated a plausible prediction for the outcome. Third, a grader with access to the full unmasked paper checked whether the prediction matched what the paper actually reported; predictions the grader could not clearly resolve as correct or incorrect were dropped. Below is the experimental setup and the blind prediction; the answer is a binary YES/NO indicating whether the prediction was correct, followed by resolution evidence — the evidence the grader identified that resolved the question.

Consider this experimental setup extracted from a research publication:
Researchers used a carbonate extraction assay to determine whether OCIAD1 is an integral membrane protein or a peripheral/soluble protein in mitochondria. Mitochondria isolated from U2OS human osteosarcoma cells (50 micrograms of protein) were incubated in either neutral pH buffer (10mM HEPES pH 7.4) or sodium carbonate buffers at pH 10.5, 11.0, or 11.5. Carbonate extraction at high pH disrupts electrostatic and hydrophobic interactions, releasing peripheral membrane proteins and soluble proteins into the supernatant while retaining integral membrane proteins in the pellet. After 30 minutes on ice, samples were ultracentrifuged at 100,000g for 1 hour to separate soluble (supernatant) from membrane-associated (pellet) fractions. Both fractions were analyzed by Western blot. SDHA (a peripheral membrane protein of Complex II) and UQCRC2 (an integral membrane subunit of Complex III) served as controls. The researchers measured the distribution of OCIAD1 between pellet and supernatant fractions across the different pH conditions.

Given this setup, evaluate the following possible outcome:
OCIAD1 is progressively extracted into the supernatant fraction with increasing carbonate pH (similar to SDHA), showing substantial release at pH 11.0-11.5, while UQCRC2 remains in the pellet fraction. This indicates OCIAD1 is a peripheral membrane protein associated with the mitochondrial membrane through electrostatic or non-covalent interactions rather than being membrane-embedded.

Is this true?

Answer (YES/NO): NO